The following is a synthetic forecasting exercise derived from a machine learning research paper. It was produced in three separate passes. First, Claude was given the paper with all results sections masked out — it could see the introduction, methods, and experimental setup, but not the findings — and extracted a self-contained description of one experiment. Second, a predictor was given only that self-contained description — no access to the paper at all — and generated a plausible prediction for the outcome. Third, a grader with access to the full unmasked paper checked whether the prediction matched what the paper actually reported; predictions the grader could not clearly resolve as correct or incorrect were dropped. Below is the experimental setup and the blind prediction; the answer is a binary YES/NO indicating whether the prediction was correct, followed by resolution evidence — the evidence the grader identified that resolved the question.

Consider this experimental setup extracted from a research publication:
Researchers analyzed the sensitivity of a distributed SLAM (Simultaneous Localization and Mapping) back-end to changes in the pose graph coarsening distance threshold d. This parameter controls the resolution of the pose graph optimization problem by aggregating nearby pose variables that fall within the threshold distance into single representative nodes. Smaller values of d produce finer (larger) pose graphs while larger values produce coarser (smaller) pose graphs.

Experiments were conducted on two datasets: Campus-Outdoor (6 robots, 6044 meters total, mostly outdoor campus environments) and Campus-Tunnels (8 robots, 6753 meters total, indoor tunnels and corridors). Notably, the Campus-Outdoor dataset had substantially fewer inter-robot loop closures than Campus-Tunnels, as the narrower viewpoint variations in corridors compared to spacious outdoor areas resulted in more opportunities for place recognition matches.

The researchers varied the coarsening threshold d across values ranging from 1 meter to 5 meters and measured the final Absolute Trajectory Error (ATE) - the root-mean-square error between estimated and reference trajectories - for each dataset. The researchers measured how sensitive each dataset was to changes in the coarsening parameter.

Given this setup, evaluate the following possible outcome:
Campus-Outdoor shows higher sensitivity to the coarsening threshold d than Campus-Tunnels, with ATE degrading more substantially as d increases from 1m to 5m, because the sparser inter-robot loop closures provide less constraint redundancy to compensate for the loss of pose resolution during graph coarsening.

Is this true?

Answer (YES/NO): YES